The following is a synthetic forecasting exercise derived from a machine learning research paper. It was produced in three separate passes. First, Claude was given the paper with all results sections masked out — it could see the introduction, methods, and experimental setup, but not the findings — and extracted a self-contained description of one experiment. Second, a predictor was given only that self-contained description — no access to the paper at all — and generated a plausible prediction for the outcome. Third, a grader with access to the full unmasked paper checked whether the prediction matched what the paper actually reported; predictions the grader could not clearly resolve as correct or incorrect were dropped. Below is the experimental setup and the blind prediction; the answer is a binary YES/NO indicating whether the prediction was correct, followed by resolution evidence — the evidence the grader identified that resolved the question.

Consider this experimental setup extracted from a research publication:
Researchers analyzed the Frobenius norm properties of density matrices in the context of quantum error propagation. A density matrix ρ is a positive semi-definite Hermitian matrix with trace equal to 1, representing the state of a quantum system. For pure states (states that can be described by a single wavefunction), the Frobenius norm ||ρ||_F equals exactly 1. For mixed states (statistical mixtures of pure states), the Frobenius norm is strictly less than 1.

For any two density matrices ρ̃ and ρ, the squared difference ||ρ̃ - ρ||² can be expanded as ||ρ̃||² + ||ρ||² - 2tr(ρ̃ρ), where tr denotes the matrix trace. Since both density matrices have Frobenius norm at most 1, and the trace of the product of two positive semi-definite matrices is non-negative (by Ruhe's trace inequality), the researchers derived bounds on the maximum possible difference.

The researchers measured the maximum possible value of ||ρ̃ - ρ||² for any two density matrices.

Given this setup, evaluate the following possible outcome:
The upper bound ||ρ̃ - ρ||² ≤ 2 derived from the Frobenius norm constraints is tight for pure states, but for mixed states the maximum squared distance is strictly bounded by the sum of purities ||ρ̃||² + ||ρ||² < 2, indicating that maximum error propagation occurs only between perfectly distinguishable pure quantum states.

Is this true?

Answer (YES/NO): YES